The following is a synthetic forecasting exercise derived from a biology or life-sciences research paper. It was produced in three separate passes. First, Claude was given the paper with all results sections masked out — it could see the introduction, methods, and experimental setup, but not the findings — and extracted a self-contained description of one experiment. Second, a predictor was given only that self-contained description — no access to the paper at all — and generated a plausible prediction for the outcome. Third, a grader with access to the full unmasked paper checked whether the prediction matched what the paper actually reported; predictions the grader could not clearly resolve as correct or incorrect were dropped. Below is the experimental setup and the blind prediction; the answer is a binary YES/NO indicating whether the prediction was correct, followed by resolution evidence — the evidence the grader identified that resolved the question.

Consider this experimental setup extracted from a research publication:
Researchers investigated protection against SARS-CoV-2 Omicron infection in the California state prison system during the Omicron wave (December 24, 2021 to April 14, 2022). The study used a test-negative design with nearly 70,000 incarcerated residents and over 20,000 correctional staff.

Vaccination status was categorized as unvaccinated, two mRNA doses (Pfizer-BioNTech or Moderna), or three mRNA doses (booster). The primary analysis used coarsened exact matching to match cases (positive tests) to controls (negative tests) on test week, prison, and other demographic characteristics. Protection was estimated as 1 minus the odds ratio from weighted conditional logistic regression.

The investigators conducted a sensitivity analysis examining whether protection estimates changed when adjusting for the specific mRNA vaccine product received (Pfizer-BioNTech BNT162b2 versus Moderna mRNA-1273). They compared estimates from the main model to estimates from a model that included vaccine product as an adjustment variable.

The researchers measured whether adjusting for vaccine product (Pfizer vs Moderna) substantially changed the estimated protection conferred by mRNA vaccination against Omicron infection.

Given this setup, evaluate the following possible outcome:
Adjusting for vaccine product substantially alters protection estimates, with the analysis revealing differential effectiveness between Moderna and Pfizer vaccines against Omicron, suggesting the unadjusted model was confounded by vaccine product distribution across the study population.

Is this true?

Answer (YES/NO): NO